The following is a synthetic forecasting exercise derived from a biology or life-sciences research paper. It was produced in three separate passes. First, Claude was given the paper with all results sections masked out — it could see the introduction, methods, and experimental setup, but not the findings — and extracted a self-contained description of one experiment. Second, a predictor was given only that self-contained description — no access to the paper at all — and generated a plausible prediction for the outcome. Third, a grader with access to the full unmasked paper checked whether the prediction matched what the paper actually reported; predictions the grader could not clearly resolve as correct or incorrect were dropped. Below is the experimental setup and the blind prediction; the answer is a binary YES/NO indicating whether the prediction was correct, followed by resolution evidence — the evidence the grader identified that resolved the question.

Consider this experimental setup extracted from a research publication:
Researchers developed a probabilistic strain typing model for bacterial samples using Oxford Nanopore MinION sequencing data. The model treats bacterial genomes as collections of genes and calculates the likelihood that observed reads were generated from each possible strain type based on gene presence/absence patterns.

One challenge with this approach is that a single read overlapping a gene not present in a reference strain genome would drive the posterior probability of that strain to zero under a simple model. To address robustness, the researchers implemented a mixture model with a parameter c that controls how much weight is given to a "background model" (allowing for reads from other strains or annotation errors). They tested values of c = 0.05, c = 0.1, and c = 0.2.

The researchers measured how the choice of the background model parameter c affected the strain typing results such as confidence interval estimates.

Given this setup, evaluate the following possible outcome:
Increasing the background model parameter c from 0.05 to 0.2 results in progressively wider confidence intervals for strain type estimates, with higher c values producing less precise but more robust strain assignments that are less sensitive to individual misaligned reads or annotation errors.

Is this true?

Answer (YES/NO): NO